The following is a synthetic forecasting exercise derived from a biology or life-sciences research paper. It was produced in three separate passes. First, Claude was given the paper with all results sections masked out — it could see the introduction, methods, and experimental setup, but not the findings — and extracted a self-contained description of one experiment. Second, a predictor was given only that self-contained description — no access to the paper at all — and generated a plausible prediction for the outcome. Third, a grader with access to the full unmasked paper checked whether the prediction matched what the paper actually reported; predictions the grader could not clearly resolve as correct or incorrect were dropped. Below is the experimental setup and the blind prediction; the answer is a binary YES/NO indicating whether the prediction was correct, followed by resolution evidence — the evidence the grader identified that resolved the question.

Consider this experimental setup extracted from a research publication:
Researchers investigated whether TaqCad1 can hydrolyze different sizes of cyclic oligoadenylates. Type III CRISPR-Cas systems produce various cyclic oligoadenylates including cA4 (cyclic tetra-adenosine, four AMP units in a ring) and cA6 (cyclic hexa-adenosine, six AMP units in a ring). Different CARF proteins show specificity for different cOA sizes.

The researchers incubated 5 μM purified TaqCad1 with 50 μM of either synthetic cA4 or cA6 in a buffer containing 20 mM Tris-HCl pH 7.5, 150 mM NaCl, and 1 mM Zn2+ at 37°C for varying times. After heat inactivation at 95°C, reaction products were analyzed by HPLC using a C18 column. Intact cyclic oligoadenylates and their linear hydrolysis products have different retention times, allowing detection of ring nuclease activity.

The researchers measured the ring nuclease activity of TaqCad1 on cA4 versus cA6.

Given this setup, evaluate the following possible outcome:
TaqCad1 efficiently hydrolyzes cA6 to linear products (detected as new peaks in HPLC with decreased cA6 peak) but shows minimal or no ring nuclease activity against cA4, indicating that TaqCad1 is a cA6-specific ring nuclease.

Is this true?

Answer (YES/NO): NO